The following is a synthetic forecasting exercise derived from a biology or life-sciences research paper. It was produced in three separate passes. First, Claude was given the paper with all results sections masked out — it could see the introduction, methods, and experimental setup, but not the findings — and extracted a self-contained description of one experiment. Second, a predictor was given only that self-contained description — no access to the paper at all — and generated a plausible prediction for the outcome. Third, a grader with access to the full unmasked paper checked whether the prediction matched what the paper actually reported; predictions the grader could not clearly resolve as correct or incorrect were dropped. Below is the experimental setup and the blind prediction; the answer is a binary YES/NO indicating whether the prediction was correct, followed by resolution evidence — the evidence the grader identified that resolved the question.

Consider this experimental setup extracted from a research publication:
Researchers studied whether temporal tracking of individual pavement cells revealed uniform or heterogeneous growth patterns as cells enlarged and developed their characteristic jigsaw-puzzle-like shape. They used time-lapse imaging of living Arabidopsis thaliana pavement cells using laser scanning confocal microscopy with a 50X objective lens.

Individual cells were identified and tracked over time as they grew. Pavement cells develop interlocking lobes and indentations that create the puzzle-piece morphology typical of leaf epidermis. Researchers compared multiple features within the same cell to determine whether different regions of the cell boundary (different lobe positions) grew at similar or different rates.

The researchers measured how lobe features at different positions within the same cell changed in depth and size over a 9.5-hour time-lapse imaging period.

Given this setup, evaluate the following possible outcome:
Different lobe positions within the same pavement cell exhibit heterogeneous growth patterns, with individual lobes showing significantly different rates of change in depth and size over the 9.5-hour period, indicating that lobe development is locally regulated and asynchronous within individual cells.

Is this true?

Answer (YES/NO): YES